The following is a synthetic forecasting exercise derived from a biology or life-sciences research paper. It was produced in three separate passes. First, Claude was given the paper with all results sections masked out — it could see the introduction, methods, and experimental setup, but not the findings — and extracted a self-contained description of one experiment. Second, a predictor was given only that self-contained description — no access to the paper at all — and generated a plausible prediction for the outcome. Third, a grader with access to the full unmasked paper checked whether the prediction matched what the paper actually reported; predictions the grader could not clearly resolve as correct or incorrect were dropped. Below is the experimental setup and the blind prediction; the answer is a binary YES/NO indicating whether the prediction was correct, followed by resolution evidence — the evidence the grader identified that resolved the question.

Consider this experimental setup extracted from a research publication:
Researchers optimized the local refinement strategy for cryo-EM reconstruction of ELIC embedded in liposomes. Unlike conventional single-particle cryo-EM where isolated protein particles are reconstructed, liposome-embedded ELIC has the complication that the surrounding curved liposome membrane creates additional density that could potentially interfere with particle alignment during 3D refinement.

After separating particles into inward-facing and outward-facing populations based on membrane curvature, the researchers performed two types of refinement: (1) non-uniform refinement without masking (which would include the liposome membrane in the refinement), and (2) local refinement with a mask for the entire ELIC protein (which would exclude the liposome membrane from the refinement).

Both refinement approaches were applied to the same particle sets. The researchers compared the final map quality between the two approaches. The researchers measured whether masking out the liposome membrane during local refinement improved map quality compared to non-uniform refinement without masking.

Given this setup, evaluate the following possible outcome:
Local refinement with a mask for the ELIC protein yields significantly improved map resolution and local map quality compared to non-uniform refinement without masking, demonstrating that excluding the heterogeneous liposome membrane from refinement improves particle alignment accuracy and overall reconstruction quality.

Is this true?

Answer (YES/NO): YES